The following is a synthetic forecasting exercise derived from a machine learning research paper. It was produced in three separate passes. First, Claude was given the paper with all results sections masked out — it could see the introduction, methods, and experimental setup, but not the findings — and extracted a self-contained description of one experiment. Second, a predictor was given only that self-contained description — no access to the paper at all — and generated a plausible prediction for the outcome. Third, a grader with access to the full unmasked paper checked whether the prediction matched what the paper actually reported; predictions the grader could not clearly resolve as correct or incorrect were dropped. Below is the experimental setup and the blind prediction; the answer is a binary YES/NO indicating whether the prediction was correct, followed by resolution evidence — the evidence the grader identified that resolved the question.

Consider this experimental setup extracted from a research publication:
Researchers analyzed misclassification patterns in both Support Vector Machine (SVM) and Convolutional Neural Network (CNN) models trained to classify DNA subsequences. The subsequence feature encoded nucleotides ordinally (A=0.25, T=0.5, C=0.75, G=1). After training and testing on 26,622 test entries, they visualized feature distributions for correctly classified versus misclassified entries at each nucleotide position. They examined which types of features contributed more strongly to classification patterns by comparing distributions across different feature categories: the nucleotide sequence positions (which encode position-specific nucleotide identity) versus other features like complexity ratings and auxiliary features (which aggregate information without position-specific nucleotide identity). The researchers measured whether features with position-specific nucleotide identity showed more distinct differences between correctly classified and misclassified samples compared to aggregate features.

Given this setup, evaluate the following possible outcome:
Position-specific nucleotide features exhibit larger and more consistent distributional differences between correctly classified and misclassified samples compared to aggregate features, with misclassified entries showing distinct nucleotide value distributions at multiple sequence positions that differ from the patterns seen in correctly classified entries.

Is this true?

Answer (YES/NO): YES